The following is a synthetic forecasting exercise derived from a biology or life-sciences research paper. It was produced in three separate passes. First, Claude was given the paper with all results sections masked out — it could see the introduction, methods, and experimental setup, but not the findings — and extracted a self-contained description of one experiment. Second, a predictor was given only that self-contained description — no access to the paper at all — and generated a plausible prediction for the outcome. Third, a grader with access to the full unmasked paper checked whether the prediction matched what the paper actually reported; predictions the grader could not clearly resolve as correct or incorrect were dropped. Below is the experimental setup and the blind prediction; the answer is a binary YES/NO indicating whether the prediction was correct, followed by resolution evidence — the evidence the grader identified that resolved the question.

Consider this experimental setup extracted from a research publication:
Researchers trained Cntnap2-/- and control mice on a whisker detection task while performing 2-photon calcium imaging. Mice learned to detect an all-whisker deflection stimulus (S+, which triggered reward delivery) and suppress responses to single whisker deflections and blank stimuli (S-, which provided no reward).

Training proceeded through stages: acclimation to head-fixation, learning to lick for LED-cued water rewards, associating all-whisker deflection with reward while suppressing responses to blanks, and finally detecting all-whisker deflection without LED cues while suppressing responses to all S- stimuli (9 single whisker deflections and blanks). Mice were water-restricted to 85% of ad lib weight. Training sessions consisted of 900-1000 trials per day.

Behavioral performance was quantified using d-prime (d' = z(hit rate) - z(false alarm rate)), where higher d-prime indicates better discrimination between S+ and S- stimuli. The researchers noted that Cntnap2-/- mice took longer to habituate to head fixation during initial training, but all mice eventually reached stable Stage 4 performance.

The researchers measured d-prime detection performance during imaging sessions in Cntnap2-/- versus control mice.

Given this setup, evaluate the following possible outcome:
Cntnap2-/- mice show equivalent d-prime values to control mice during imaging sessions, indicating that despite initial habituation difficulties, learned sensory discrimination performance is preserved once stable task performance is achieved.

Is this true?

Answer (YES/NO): YES